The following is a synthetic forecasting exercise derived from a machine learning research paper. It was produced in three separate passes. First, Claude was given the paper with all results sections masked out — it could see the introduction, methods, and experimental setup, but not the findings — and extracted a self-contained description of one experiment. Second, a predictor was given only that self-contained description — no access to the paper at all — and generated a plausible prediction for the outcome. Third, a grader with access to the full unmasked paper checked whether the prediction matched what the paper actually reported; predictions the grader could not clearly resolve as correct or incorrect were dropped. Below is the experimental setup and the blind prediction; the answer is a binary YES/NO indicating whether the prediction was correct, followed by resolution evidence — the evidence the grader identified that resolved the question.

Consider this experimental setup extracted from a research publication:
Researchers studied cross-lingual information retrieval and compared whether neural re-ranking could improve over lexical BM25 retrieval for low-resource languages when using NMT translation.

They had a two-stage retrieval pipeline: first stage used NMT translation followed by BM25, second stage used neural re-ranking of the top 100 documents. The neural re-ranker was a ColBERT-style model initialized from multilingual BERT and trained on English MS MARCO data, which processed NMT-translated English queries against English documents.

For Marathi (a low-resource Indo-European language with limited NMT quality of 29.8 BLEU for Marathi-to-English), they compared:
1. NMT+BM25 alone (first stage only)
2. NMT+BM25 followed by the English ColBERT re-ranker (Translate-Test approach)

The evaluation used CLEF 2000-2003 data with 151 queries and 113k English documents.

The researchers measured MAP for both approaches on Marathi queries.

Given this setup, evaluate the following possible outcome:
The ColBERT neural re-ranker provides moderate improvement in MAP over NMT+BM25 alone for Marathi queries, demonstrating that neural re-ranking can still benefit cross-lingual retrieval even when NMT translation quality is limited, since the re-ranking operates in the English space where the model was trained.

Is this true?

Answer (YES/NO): YES